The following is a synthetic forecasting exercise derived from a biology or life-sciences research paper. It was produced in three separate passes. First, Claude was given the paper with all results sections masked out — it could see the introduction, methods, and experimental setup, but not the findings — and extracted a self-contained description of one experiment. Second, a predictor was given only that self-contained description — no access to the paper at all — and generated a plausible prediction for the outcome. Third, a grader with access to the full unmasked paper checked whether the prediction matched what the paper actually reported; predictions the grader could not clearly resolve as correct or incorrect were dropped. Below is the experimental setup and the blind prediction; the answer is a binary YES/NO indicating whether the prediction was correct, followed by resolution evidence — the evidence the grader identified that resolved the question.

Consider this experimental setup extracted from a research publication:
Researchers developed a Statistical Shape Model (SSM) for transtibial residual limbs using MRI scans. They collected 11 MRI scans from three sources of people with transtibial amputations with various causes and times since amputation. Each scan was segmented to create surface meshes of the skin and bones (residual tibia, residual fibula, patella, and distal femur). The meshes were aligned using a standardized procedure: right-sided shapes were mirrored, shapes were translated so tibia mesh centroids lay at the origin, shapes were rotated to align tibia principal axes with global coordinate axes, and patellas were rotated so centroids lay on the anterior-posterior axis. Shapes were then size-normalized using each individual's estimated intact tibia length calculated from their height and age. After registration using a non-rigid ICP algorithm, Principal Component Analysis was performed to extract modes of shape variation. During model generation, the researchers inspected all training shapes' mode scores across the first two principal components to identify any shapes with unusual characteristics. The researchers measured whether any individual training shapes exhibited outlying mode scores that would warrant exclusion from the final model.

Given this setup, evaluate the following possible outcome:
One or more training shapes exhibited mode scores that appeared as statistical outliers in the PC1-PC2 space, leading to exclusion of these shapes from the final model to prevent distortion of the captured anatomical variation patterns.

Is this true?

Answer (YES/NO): YES